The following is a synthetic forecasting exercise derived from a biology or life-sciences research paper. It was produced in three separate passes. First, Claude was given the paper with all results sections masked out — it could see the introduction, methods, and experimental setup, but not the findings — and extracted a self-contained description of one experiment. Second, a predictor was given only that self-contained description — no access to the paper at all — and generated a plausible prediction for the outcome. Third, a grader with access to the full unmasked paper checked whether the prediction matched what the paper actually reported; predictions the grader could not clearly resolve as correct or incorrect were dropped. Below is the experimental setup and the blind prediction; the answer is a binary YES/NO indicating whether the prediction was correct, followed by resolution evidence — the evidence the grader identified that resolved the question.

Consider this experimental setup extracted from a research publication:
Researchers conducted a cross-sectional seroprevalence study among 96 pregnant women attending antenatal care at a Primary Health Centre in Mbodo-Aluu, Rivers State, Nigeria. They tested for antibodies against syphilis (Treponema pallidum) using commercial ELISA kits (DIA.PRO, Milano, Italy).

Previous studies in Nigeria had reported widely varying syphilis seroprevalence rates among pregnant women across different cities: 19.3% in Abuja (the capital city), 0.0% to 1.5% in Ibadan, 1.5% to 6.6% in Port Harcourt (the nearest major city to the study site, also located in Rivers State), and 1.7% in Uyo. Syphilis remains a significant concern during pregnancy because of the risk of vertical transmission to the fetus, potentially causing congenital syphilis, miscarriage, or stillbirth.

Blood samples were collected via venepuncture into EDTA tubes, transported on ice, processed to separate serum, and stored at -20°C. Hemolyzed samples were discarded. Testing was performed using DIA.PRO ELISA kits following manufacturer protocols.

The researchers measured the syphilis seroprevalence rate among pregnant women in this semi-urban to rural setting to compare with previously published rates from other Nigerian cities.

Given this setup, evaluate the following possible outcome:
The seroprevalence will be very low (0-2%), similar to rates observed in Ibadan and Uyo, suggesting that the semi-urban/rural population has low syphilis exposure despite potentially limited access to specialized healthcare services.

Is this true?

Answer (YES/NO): YES